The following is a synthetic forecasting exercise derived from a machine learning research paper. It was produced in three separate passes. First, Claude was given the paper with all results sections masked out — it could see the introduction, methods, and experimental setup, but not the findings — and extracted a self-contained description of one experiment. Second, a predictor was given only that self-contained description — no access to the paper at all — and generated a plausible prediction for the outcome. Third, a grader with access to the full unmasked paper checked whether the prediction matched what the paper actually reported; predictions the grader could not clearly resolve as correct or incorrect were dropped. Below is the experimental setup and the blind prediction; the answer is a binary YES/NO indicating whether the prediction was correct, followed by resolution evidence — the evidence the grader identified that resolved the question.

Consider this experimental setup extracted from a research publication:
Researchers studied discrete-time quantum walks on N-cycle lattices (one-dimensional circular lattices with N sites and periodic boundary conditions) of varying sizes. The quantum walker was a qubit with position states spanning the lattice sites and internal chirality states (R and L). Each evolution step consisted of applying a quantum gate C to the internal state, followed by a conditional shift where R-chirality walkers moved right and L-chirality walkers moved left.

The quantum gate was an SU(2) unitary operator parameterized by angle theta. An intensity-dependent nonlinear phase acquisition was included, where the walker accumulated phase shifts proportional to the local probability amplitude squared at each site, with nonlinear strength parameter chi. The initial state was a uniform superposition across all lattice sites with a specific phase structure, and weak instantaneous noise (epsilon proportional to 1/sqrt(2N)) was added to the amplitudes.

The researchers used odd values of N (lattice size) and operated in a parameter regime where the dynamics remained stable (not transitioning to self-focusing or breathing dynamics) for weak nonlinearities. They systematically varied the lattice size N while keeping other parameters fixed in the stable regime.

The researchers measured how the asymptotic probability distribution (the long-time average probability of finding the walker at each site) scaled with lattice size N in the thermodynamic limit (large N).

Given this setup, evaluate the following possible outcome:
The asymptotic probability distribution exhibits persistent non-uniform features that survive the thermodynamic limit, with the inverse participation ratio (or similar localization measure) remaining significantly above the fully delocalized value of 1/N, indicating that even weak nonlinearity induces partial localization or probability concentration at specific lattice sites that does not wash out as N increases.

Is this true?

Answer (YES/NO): NO